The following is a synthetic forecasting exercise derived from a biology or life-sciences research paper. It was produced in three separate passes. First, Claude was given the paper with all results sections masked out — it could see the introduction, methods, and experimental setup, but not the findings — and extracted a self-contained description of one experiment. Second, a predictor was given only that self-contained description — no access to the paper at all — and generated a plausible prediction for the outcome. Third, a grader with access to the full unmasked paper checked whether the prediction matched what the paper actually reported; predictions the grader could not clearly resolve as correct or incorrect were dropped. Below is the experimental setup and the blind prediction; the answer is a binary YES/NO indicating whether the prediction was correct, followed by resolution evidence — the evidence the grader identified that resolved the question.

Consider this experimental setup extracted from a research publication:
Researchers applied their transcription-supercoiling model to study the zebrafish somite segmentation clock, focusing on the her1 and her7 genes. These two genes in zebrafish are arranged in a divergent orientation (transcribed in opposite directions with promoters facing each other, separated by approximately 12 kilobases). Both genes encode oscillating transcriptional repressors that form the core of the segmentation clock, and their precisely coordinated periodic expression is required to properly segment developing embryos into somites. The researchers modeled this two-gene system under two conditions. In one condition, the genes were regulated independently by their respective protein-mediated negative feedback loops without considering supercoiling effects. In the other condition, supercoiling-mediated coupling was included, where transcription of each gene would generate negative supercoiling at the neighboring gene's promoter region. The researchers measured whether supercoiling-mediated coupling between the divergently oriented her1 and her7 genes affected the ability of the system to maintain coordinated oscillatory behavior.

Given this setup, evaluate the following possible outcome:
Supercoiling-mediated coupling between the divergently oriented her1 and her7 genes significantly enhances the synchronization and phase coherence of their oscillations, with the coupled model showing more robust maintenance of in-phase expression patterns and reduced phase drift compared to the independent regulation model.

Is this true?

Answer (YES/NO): YES